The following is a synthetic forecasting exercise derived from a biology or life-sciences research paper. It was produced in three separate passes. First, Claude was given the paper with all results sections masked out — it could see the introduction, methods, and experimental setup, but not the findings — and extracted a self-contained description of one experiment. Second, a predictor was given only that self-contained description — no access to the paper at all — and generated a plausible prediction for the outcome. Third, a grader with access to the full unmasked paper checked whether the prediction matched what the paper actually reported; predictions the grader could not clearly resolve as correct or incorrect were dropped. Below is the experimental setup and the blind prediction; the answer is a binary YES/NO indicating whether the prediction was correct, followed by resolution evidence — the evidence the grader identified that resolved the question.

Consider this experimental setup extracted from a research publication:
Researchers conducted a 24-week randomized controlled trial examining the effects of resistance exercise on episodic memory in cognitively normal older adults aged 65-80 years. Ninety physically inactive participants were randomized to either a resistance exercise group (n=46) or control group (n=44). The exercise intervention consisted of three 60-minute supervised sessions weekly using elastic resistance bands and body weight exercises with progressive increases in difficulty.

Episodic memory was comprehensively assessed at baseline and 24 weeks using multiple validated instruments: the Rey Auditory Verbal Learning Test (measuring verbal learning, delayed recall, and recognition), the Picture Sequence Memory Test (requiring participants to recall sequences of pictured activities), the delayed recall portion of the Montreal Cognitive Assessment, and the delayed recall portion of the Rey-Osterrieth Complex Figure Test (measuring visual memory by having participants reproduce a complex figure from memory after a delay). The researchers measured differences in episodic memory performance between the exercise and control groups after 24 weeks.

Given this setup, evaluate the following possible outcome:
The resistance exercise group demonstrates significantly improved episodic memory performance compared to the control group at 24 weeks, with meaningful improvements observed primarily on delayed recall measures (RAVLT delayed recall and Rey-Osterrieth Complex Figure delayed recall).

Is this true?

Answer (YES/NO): NO